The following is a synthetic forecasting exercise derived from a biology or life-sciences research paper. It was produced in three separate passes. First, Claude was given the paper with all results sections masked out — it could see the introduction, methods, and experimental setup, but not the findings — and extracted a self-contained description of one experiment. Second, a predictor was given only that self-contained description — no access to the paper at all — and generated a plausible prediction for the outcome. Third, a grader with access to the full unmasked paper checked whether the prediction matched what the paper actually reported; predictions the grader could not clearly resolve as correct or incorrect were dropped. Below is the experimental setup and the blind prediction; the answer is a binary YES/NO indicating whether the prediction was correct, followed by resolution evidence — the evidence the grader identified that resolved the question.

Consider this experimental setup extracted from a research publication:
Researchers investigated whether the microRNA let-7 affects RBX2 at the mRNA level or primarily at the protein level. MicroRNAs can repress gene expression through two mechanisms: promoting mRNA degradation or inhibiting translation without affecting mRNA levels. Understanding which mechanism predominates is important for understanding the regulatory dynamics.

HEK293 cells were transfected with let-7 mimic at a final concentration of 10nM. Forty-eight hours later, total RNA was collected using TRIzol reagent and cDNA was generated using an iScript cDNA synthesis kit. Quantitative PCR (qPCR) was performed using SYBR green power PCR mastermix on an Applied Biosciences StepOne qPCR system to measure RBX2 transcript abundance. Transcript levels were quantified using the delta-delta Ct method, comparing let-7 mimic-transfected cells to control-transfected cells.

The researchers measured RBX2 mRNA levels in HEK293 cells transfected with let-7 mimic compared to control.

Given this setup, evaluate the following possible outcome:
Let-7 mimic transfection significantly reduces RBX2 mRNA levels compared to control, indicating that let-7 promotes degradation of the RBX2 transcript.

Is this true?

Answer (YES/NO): YES